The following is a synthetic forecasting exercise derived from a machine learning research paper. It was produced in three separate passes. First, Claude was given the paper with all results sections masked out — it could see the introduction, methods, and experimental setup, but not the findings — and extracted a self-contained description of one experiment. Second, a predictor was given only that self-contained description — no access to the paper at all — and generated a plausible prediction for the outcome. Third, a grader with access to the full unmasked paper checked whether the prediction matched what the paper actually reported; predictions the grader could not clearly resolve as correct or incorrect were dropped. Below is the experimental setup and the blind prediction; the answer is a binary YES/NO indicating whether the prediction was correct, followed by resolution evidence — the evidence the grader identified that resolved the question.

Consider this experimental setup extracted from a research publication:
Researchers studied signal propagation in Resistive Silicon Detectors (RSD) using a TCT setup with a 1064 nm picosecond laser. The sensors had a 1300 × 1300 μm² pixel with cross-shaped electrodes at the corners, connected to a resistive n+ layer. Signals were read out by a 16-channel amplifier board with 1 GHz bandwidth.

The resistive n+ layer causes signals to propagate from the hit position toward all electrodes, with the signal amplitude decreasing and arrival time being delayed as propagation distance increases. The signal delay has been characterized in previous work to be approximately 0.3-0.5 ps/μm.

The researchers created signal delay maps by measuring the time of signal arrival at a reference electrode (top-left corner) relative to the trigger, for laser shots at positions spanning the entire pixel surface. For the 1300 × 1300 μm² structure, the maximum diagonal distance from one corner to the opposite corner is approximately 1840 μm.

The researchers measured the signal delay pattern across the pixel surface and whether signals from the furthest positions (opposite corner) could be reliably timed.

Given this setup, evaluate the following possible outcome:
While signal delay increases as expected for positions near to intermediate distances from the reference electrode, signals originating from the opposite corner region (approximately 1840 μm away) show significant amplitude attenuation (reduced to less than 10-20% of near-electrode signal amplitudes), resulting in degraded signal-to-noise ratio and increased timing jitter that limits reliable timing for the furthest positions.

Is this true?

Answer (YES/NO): YES